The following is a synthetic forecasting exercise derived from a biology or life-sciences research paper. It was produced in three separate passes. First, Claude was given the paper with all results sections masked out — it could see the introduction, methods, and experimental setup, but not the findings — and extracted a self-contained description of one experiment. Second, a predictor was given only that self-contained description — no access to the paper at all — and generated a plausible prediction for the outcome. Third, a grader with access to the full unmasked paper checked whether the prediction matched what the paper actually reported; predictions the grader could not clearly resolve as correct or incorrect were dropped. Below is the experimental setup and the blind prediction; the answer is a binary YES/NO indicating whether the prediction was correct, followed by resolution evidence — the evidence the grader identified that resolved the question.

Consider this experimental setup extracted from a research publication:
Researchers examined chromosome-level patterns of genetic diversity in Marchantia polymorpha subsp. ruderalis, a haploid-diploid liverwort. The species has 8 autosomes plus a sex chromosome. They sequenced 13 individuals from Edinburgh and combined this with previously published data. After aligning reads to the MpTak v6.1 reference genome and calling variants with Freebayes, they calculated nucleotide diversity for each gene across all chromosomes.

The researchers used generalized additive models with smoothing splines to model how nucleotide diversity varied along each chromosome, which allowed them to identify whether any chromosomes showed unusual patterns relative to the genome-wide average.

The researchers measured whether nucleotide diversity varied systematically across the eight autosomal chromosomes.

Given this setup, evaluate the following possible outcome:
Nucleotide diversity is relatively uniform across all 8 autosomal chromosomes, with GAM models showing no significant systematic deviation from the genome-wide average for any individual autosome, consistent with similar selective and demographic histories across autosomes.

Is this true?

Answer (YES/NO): NO